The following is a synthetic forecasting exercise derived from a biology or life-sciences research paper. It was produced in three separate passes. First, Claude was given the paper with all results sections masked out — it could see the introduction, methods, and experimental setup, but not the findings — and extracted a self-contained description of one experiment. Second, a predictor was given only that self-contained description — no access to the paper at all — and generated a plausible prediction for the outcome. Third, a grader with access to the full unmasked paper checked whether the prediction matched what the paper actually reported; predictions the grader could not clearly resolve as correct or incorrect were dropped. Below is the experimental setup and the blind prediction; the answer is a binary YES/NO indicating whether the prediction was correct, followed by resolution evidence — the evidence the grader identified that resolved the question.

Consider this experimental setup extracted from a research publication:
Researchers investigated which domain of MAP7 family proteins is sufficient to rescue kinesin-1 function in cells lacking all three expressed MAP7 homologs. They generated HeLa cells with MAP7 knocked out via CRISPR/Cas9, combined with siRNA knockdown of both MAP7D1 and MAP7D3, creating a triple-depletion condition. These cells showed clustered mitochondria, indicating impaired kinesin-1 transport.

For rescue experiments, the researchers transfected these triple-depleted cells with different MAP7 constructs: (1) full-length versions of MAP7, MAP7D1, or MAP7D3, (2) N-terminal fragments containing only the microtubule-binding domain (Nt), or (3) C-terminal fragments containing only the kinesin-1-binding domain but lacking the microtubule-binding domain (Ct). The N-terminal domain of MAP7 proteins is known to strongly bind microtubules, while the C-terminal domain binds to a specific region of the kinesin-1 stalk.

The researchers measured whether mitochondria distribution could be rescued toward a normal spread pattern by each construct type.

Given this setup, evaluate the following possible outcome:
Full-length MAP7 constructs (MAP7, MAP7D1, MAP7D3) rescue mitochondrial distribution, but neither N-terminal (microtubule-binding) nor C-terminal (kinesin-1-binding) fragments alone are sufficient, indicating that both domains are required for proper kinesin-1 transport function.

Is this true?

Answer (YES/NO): NO